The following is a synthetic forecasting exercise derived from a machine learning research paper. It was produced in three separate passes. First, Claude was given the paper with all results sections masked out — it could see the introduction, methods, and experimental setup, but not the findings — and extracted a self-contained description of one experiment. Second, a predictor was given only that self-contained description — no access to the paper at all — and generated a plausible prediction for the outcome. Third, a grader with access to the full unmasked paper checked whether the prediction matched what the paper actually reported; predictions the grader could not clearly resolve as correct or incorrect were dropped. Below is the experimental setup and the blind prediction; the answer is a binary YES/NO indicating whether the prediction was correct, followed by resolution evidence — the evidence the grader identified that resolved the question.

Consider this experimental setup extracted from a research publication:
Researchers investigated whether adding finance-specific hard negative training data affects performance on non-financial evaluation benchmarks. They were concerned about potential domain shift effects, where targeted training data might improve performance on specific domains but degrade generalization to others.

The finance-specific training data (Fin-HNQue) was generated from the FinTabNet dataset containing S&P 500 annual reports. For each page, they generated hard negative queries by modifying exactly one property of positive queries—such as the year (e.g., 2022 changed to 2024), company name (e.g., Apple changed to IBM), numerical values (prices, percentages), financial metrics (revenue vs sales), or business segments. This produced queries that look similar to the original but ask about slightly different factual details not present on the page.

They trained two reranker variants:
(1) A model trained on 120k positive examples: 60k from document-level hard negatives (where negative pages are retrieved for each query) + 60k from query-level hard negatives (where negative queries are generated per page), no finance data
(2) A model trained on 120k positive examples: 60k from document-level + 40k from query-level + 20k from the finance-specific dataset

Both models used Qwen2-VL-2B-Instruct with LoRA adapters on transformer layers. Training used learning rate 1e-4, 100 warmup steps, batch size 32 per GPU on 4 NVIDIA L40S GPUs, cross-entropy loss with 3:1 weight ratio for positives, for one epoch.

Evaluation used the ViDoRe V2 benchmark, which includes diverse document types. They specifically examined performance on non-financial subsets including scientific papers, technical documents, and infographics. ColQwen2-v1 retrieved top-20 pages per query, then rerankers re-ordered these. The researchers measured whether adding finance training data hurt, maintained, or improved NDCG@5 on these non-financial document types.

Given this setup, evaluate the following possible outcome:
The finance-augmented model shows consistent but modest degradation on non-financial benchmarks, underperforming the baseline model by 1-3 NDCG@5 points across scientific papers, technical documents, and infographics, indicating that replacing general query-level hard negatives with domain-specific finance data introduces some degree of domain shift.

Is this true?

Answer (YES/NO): NO